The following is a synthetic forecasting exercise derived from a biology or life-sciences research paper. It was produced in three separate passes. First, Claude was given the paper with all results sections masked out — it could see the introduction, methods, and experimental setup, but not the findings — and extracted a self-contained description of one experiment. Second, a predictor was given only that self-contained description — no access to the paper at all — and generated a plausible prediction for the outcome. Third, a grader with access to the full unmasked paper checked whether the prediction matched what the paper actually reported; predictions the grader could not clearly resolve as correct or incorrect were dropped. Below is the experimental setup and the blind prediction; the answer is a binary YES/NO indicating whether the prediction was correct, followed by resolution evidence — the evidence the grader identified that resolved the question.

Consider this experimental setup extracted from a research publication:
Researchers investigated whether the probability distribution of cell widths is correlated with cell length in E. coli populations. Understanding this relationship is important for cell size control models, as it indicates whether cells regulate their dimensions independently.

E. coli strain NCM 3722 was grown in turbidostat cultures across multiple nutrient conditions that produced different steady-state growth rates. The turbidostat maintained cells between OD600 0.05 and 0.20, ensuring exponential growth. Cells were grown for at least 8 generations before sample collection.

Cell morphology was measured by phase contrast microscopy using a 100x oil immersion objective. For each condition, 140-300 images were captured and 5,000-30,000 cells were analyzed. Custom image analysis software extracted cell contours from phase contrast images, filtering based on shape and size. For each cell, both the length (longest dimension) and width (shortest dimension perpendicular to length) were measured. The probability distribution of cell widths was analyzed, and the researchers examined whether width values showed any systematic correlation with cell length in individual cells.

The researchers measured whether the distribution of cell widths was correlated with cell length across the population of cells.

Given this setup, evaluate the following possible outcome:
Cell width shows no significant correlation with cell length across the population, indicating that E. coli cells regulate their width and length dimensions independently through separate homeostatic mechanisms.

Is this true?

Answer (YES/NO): YES